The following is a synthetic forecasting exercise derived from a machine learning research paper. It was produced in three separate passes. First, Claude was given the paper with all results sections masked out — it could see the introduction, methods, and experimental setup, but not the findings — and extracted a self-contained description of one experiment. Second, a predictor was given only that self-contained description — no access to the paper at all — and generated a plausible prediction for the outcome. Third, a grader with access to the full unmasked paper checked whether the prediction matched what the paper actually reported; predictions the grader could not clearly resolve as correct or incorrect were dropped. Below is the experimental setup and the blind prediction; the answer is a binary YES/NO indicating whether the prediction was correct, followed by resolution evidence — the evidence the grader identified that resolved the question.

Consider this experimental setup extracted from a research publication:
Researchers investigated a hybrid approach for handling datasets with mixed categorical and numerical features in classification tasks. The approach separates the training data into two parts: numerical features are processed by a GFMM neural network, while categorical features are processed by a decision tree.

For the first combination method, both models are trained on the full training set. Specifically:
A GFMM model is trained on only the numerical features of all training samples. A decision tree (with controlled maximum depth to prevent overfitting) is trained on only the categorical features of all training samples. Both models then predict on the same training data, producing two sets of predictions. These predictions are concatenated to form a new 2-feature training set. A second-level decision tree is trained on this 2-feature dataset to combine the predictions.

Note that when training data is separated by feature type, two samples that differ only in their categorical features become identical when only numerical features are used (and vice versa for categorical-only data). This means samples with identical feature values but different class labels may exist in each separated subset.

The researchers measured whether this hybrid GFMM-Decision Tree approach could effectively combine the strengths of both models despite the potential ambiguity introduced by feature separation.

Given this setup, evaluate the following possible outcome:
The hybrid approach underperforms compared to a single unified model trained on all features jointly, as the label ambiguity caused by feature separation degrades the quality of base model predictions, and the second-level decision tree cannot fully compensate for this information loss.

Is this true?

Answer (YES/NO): NO